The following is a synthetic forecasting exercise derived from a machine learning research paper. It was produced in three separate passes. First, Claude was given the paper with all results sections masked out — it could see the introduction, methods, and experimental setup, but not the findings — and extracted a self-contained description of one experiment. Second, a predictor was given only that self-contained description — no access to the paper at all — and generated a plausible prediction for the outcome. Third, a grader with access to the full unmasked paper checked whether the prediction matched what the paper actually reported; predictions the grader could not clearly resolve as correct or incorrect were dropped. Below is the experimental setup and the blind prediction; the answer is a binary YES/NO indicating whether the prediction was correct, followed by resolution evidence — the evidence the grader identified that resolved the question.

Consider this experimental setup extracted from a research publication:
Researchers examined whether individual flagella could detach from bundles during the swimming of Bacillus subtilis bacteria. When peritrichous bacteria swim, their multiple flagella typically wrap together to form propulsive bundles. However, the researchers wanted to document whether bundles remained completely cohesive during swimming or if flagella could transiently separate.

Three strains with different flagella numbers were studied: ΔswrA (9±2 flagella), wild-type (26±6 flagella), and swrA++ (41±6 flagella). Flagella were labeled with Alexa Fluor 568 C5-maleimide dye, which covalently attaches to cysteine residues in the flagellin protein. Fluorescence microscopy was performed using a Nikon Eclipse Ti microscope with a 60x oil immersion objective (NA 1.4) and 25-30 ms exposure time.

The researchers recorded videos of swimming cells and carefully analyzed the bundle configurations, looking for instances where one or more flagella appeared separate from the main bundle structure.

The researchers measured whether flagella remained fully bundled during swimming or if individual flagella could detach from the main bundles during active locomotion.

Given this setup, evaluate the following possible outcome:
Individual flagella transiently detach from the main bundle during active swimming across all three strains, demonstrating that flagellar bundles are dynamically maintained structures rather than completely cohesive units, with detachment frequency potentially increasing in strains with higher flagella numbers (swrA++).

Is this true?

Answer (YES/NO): NO